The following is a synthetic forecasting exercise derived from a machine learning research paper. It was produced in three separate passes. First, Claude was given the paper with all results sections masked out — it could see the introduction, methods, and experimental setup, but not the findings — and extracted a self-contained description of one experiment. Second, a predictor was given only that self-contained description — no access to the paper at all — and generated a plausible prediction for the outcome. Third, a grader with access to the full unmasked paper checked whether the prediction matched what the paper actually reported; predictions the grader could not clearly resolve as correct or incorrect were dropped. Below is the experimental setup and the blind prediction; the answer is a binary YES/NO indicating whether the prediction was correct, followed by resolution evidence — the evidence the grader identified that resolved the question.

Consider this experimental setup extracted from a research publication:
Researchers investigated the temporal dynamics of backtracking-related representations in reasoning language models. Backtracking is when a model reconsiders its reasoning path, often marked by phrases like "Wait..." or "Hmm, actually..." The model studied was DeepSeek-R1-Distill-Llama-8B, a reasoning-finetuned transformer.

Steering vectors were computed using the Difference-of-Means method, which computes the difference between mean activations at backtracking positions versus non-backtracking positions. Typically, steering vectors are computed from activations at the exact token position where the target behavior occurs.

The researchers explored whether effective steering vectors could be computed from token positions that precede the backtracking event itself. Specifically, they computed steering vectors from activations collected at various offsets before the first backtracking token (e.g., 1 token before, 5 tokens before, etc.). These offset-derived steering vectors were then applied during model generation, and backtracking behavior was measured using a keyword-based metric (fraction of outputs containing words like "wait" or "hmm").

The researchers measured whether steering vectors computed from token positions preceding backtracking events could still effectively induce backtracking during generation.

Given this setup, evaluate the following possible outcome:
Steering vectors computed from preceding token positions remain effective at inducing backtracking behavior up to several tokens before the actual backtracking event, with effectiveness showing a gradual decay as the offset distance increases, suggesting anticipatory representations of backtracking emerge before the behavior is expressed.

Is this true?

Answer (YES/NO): NO